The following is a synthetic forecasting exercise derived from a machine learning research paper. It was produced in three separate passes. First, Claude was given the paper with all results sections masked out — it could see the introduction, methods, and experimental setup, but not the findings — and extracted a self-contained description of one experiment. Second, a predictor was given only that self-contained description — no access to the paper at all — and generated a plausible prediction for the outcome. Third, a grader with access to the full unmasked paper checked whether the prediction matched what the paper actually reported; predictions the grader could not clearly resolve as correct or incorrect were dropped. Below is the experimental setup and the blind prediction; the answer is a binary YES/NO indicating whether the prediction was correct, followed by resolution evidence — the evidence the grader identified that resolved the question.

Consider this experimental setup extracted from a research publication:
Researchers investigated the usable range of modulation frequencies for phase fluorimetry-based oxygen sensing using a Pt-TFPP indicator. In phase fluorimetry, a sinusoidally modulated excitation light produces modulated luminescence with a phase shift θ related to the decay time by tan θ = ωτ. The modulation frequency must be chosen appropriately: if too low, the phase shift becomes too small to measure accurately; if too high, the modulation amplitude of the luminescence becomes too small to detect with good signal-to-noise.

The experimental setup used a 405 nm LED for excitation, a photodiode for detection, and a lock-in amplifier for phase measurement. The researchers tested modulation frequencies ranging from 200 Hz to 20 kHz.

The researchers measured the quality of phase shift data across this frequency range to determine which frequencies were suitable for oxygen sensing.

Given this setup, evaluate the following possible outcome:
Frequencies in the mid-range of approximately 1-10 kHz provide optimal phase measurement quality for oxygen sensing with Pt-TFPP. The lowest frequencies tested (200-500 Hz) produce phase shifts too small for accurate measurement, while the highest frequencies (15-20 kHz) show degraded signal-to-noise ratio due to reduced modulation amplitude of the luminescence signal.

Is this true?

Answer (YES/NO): NO